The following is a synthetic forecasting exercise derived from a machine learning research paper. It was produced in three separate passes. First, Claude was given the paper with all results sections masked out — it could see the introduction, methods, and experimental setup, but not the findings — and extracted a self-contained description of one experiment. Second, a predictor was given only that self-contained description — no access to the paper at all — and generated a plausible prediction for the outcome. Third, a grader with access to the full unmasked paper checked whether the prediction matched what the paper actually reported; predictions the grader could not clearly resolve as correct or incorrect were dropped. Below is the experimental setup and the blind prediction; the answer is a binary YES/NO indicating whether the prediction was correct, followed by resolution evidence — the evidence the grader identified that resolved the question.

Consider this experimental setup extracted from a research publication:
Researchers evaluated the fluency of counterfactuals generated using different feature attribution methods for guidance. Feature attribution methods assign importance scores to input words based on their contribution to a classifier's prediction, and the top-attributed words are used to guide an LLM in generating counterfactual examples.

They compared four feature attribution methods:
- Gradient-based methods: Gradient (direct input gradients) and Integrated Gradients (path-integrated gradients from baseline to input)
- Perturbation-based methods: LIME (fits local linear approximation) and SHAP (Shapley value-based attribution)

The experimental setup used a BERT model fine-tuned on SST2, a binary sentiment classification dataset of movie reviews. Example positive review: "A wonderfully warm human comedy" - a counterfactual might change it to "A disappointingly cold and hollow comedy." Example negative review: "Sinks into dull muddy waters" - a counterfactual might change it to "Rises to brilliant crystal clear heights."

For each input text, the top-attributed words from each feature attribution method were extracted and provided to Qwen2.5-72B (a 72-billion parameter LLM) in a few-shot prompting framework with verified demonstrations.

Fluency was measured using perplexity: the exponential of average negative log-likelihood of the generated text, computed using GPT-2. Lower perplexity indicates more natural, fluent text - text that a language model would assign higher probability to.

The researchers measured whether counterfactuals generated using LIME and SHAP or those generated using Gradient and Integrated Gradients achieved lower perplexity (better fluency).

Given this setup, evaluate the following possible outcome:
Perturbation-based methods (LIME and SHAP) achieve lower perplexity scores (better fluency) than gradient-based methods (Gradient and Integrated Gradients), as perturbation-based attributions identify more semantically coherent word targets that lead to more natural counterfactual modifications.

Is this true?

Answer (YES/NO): NO